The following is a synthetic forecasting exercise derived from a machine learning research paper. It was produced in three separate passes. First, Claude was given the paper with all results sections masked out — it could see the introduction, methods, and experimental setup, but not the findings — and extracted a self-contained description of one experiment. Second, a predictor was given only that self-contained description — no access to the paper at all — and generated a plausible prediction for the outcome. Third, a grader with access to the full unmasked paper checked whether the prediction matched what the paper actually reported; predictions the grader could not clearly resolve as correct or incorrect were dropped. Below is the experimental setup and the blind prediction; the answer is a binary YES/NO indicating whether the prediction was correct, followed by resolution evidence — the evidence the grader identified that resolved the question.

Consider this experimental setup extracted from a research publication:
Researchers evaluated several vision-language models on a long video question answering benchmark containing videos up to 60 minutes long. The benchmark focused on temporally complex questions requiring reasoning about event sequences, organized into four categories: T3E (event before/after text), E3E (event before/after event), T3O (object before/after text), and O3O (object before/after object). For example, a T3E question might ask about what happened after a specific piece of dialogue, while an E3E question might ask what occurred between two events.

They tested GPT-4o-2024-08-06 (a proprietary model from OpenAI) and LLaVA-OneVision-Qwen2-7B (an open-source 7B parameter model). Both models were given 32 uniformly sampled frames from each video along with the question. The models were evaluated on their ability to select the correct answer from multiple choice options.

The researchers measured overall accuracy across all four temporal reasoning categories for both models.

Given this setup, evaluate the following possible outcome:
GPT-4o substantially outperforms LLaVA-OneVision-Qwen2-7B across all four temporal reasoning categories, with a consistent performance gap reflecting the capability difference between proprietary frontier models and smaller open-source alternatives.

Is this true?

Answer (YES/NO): NO